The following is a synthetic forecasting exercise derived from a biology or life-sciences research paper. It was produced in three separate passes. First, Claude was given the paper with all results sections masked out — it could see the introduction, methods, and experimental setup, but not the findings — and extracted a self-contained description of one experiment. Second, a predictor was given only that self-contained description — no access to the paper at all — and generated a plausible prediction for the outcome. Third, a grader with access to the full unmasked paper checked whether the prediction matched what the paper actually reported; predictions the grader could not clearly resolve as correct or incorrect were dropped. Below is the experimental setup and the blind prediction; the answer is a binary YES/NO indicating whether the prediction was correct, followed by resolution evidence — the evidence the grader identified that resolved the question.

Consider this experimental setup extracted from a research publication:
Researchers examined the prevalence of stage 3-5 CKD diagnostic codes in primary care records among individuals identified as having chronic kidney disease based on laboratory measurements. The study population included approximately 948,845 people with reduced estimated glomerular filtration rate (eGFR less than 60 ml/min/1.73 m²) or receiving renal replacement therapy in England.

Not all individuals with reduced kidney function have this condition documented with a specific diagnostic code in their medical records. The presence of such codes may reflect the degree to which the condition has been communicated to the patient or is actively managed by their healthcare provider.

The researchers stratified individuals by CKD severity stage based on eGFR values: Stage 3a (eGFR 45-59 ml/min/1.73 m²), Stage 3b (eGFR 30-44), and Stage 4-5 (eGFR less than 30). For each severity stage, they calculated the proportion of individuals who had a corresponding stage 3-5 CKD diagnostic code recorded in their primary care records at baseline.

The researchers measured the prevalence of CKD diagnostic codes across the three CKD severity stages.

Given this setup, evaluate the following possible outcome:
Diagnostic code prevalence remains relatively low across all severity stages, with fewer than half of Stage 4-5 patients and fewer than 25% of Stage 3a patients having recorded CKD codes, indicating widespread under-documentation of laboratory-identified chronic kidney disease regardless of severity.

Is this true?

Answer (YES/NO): NO